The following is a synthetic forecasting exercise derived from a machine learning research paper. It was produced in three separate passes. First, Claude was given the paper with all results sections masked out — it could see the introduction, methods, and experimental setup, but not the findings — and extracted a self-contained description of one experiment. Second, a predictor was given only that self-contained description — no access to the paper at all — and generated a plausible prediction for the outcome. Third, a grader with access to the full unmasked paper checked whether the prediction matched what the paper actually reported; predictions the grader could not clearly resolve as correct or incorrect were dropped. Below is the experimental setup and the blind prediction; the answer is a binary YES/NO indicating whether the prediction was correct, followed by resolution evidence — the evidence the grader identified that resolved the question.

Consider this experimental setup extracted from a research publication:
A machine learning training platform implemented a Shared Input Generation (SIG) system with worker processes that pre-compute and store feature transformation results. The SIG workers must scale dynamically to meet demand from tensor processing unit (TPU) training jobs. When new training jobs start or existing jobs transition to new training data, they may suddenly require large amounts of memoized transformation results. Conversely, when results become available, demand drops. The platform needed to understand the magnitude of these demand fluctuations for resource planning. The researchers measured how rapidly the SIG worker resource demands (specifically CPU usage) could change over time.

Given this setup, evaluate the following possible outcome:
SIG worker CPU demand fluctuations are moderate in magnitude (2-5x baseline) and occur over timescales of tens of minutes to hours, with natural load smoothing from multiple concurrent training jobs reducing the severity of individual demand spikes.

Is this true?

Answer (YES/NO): NO